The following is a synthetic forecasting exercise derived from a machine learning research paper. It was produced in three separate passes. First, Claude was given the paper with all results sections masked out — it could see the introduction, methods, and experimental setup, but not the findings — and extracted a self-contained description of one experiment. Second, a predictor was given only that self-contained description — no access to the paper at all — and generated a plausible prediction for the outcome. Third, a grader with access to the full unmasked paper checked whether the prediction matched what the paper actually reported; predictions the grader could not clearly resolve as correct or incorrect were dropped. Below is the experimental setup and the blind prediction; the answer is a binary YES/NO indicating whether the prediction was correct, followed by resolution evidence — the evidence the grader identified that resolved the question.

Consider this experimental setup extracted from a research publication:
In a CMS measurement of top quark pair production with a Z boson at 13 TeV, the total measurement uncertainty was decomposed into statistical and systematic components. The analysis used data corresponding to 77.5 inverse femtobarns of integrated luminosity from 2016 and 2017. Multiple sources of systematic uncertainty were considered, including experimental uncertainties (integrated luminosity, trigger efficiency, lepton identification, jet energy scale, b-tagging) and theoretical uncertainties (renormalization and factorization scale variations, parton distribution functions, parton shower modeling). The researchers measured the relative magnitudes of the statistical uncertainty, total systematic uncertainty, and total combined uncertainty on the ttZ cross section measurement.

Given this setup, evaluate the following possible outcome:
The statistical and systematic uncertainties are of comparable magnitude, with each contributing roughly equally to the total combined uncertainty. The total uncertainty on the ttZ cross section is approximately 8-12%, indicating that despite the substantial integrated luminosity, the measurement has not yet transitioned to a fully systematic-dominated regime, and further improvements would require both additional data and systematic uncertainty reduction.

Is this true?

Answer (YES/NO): YES